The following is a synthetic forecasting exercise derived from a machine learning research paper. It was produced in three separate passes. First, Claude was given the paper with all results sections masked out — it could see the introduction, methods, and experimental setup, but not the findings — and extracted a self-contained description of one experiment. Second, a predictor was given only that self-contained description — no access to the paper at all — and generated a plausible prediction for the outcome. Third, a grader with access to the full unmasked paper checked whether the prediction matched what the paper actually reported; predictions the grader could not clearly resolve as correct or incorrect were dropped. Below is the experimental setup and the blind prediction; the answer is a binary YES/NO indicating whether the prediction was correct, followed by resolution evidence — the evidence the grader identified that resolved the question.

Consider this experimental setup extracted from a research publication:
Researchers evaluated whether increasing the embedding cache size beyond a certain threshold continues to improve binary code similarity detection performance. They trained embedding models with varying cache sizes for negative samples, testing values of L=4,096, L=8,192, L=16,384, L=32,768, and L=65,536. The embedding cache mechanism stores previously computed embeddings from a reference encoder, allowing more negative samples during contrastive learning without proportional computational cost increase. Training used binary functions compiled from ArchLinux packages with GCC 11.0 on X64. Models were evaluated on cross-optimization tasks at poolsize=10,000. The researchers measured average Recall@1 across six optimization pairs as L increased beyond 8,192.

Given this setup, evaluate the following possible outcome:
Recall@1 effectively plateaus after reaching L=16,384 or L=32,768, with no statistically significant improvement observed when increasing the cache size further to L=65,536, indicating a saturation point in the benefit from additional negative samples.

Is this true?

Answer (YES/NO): NO